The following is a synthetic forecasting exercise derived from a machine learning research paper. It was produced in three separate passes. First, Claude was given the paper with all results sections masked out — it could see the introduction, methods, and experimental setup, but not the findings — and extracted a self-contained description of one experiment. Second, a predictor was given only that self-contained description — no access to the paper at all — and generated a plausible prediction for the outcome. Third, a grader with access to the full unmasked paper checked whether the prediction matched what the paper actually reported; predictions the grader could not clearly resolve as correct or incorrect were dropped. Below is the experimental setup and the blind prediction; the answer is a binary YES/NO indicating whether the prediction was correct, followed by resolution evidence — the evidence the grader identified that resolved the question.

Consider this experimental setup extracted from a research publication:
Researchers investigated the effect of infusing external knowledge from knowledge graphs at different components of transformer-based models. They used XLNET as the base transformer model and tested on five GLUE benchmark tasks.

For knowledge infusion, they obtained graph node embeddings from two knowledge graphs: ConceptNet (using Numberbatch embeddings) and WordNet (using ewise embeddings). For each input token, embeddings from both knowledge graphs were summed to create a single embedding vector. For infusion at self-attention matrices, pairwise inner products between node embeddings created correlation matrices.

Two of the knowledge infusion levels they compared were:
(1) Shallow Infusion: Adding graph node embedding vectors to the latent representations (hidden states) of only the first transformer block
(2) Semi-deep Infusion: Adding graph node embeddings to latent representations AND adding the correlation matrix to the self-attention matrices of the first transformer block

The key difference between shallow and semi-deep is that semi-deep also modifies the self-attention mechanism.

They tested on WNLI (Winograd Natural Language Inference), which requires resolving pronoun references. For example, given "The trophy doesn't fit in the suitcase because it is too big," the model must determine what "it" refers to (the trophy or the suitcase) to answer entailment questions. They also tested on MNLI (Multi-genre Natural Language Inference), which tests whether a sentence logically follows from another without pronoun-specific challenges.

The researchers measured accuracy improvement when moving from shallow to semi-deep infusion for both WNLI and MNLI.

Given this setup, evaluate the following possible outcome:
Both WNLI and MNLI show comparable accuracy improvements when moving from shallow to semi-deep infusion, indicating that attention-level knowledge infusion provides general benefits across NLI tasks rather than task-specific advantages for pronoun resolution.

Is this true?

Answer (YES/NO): NO